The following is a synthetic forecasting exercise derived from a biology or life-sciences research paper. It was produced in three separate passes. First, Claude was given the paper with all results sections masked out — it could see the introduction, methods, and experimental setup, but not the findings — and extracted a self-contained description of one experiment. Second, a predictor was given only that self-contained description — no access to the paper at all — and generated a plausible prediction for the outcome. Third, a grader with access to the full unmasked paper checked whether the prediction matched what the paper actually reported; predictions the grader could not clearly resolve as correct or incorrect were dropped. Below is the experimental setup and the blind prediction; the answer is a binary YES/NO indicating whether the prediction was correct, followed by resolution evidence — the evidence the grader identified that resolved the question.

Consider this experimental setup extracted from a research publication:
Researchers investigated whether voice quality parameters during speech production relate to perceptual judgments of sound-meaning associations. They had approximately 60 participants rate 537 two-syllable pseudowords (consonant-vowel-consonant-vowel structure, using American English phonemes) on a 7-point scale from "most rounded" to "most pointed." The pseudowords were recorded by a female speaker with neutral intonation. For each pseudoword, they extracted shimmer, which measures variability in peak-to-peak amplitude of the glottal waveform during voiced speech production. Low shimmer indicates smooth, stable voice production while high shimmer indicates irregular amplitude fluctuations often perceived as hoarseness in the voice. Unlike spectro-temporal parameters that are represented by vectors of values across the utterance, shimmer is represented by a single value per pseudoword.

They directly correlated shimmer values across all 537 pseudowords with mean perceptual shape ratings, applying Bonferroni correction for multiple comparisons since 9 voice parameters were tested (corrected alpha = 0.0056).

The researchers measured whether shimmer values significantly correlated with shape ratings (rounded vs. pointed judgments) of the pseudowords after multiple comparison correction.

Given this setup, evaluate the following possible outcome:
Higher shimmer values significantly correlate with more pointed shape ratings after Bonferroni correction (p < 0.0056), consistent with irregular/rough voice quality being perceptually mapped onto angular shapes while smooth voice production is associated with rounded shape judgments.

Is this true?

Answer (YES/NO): YES